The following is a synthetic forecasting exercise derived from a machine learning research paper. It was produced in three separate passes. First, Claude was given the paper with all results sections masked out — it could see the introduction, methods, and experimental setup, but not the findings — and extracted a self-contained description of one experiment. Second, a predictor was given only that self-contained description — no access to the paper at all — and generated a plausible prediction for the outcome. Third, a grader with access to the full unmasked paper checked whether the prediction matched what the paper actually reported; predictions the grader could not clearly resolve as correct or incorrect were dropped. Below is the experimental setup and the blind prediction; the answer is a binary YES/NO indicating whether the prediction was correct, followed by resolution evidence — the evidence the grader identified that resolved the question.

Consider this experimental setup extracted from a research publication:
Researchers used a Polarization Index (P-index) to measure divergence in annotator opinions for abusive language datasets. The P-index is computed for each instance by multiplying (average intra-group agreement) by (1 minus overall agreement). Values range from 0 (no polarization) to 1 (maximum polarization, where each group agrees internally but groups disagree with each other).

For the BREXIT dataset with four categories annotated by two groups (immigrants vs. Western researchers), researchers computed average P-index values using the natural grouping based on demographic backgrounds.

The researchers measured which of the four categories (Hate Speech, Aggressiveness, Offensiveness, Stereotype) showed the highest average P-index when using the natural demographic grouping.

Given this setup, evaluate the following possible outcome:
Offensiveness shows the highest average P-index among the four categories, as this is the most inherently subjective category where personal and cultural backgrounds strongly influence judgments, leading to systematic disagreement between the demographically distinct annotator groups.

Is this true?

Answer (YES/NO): YES